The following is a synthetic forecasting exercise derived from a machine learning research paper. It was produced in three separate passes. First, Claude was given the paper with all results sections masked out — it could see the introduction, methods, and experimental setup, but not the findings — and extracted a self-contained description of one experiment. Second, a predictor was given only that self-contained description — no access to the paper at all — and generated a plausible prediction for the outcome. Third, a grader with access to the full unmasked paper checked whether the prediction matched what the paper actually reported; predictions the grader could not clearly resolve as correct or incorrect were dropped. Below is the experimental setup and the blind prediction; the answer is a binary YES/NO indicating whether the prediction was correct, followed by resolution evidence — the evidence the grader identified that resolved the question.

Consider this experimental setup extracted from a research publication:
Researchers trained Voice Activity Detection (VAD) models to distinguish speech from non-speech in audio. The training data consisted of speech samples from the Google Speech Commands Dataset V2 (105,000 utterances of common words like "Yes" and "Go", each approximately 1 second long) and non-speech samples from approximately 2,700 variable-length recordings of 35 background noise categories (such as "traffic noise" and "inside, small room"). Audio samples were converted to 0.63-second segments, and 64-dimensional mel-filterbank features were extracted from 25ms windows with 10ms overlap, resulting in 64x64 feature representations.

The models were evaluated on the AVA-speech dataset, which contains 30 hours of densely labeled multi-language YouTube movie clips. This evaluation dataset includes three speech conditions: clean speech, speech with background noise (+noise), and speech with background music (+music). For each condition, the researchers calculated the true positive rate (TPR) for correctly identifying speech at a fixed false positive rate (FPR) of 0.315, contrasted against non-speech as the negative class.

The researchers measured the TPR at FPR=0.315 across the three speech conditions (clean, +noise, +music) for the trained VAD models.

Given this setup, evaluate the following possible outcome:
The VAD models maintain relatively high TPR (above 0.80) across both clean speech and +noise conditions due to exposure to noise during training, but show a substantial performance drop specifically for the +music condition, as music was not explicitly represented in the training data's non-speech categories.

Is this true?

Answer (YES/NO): NO